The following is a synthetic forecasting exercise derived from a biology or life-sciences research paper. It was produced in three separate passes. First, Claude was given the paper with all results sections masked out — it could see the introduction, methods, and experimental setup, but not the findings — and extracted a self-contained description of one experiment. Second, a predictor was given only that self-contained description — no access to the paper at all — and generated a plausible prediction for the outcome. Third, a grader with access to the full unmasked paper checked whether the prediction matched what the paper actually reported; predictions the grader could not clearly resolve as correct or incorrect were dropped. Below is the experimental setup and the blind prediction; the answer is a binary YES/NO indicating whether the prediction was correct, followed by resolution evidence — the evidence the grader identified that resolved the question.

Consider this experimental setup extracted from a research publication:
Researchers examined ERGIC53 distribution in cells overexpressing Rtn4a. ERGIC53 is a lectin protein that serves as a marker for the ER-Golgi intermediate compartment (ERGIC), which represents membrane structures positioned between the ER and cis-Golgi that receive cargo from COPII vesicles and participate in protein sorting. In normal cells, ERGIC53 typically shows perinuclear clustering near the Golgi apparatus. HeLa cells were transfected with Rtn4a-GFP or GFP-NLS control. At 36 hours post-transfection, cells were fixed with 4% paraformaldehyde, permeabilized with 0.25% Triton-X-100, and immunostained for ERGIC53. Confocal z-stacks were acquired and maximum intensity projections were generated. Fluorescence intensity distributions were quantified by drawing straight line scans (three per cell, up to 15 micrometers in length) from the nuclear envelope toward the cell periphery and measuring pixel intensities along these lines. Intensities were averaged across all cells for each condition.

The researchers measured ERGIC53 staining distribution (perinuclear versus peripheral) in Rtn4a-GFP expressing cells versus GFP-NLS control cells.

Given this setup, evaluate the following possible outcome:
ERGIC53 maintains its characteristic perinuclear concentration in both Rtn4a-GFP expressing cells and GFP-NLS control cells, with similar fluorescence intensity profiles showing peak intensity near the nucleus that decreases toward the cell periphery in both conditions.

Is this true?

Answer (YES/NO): NO